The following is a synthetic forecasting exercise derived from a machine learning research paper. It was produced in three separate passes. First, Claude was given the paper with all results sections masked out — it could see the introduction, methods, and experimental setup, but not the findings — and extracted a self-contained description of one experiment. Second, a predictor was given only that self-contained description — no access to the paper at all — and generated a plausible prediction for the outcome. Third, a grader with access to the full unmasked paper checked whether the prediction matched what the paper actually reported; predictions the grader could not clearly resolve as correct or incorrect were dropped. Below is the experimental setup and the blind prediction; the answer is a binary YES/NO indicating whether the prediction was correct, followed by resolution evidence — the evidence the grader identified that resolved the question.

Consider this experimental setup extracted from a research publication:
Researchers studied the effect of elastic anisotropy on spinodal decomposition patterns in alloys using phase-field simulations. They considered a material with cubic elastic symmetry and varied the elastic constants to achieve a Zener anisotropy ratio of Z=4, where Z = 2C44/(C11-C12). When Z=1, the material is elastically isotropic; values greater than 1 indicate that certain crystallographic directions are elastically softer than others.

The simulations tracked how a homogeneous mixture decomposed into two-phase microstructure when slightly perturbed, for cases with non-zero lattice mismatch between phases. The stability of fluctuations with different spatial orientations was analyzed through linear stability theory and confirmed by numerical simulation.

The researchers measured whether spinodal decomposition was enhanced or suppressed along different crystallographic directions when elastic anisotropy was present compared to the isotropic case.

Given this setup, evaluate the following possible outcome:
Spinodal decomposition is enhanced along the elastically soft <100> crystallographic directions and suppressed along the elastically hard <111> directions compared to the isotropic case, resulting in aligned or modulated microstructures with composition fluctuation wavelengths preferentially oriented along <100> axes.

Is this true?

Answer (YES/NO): YES